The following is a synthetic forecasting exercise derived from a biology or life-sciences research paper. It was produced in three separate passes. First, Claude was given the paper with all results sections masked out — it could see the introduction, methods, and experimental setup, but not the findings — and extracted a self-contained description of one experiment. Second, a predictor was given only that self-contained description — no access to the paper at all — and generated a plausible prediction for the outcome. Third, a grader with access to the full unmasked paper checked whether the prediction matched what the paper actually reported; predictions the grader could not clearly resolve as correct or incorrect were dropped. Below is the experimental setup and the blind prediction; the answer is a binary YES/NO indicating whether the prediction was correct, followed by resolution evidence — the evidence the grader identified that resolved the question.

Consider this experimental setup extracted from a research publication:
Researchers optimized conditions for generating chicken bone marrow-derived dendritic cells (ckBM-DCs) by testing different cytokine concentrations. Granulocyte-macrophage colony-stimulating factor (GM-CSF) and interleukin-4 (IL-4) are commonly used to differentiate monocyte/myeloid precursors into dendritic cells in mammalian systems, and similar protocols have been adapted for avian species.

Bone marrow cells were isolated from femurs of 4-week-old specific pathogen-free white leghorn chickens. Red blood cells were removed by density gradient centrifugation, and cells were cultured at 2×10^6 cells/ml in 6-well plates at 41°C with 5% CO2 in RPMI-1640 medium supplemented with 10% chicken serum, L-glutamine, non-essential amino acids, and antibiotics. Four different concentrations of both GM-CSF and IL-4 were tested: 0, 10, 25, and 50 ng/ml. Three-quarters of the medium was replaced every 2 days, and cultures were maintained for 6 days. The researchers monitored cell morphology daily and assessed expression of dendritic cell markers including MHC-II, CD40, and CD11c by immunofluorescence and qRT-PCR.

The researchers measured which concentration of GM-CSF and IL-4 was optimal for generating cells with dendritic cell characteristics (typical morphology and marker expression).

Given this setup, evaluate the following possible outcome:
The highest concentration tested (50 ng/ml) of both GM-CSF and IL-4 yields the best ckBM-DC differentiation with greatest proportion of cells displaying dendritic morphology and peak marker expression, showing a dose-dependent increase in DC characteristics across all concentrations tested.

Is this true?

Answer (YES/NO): NO